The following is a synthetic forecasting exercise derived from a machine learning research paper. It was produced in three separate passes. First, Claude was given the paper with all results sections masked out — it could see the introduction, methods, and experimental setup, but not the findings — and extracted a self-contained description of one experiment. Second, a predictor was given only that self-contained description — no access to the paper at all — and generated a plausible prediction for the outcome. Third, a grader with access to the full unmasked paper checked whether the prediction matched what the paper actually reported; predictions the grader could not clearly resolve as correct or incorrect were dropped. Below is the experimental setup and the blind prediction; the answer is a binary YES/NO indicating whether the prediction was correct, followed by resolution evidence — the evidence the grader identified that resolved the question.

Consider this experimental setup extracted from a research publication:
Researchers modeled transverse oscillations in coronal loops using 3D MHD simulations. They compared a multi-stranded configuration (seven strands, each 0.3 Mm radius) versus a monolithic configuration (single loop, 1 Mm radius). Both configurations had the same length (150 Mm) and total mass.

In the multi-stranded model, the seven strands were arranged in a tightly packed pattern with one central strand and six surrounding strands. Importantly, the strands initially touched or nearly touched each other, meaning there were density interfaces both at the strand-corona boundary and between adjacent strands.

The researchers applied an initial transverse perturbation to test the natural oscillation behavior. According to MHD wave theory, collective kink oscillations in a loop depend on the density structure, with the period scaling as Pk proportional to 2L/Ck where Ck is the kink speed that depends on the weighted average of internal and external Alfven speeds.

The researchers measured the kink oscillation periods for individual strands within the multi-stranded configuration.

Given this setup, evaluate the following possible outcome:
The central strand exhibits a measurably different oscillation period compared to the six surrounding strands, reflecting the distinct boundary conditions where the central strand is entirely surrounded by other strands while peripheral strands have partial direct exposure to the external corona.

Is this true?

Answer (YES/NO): NO